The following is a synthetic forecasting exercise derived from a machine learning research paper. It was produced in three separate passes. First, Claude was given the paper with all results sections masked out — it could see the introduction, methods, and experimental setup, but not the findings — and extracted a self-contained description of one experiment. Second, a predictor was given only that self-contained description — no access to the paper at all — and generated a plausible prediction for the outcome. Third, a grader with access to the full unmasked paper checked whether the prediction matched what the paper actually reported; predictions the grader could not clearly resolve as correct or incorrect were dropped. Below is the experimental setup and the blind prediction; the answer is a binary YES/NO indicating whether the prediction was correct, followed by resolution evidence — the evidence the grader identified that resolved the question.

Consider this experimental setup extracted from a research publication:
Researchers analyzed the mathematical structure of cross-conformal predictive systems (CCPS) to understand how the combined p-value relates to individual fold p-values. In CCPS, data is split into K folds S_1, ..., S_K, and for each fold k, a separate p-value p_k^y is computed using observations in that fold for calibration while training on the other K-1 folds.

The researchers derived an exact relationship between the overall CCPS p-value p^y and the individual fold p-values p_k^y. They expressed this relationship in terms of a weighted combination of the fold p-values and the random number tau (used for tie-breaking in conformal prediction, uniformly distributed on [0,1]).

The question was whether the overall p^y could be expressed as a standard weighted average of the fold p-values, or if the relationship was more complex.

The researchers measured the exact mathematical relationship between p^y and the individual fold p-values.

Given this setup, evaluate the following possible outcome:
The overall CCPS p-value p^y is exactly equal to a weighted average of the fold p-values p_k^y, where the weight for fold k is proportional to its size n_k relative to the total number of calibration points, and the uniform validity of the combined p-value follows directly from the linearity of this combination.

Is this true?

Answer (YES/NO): NO